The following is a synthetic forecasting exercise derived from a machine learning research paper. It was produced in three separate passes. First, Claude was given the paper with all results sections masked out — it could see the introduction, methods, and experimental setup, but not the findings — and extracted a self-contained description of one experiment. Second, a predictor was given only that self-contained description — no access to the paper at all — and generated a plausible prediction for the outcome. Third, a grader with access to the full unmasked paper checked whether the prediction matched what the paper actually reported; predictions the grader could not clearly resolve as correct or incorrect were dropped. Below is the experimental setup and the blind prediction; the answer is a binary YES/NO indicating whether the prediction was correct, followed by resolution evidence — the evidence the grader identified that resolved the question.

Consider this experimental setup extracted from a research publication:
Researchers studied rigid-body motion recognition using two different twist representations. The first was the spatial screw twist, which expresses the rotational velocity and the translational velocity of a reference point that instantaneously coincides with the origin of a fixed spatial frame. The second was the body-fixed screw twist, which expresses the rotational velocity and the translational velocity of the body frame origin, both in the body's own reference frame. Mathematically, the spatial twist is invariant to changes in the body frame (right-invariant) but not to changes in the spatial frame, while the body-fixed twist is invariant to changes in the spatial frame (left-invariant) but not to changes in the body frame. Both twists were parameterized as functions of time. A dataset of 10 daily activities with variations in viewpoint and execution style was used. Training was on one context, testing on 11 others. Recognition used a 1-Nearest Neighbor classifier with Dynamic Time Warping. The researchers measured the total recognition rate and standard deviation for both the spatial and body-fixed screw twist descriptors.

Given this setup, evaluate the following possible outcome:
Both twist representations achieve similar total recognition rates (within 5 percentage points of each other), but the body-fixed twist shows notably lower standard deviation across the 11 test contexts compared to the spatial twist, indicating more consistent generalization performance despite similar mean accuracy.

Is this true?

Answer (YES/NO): NO